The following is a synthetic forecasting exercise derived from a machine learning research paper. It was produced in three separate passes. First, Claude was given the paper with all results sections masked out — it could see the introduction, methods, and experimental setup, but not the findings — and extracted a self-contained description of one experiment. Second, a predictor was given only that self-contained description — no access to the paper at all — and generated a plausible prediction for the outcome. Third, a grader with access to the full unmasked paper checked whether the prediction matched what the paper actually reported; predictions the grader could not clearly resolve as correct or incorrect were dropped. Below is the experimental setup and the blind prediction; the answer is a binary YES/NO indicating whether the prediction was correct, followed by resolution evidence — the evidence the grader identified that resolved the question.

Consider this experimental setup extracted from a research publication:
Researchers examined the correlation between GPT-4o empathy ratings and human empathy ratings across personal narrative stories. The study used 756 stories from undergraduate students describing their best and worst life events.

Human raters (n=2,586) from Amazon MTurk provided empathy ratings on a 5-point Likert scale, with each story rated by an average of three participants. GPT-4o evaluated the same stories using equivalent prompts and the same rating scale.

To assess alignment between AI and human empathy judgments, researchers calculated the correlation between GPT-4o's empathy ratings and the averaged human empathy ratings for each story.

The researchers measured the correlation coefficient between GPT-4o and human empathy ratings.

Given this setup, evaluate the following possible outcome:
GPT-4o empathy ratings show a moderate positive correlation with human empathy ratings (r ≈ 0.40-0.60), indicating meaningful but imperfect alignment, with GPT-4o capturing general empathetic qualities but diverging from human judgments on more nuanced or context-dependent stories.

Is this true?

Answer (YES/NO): NO